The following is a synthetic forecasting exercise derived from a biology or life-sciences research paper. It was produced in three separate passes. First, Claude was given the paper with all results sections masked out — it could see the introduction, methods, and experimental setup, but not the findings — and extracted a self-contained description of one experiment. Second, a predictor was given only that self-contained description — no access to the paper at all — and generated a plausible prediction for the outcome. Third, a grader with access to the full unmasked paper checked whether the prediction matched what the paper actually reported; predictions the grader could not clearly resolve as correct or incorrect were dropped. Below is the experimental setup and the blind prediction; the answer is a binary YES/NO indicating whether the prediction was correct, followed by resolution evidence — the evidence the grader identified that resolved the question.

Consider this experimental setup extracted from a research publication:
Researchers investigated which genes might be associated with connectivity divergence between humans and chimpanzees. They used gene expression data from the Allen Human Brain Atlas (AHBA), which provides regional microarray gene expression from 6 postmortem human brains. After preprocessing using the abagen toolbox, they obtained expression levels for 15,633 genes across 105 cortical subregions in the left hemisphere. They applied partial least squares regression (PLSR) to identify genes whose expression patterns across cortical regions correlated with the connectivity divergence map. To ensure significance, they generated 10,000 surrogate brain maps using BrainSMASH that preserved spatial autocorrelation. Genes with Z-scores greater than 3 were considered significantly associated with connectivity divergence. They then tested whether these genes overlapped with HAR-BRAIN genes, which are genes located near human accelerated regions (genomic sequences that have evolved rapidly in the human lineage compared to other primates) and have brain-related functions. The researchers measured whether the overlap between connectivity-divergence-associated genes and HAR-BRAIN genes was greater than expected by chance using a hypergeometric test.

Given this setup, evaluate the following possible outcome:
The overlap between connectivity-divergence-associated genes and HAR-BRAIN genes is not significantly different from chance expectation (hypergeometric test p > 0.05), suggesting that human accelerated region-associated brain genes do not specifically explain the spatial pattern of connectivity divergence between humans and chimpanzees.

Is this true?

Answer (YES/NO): NO